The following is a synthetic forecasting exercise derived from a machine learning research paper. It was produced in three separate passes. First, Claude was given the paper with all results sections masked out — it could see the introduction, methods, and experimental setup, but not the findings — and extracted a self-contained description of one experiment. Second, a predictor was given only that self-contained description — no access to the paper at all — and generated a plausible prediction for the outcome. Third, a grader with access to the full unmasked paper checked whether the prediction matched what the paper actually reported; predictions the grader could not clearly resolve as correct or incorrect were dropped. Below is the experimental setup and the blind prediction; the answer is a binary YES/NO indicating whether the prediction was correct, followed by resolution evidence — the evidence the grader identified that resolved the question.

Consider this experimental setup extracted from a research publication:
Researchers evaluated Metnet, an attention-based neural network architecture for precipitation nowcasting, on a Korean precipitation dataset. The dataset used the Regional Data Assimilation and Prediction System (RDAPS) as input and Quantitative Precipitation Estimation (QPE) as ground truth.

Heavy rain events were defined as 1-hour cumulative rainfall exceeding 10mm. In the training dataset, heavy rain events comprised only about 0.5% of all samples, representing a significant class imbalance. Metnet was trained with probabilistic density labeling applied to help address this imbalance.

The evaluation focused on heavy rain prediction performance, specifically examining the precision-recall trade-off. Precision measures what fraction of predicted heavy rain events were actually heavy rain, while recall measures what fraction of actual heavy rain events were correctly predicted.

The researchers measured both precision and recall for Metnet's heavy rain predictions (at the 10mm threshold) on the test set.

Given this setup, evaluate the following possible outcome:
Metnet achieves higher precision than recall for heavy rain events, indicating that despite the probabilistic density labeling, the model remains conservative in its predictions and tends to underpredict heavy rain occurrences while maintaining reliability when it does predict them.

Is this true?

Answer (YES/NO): NO